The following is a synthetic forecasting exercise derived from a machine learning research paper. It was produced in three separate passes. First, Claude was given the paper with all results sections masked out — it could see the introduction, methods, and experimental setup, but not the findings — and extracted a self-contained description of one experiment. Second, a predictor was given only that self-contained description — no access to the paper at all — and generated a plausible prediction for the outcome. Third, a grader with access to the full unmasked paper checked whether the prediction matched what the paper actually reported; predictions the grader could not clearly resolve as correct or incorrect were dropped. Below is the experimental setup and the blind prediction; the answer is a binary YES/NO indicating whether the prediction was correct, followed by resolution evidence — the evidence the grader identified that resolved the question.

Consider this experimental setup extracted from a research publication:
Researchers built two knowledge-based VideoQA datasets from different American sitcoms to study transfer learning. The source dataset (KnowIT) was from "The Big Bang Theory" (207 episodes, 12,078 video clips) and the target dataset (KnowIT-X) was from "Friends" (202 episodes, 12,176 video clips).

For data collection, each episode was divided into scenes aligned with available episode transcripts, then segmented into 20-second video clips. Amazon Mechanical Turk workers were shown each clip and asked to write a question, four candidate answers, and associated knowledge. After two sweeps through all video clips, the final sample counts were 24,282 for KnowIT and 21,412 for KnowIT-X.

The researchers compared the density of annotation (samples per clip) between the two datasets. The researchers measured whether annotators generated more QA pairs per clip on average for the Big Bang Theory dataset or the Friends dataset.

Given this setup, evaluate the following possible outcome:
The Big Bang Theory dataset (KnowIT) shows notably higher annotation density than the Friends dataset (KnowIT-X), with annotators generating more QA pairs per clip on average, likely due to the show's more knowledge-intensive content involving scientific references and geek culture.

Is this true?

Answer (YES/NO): NO